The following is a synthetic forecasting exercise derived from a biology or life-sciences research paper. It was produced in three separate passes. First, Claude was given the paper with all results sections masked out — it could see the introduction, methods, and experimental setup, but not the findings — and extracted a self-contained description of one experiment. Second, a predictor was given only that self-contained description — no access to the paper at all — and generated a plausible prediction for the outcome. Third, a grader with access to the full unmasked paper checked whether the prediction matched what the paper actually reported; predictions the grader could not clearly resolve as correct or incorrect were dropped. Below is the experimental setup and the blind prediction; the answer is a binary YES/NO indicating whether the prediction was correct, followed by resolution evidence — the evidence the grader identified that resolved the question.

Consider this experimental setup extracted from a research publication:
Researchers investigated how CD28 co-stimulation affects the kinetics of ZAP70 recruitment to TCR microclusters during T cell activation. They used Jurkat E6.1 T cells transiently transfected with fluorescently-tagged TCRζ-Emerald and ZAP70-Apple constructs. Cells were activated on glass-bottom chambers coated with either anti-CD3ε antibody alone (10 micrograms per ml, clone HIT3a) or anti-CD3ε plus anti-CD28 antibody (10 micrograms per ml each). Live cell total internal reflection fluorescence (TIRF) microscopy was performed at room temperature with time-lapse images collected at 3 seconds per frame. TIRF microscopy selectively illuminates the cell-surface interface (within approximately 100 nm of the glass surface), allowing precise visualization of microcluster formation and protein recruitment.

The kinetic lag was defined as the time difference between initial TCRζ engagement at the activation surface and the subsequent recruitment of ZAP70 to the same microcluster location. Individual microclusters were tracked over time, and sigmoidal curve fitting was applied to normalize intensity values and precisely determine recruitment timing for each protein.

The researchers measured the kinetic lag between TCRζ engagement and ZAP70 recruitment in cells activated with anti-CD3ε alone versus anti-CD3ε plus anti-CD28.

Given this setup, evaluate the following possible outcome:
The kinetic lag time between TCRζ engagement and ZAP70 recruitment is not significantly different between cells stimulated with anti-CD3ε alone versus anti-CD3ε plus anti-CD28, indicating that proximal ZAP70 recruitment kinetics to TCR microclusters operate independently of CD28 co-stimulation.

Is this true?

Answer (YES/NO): NO